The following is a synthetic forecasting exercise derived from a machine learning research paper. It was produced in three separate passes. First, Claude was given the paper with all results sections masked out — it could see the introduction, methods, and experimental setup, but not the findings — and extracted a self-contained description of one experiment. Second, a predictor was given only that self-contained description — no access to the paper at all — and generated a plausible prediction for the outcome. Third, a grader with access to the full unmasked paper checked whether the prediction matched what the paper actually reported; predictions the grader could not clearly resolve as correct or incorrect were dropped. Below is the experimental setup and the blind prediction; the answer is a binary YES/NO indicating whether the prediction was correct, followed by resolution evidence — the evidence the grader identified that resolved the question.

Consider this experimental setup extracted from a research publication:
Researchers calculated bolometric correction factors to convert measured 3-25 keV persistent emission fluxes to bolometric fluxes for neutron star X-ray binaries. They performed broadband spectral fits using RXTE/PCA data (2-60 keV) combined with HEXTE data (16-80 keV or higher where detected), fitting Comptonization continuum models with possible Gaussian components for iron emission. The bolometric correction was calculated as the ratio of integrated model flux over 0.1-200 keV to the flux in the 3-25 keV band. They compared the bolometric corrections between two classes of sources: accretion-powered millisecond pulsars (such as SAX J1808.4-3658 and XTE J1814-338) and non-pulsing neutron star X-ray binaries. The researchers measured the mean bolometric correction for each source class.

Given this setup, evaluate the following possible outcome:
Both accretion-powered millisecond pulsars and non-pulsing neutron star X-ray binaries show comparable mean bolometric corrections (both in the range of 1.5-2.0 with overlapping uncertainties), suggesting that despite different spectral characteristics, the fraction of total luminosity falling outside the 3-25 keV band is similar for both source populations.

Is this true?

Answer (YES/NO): NO